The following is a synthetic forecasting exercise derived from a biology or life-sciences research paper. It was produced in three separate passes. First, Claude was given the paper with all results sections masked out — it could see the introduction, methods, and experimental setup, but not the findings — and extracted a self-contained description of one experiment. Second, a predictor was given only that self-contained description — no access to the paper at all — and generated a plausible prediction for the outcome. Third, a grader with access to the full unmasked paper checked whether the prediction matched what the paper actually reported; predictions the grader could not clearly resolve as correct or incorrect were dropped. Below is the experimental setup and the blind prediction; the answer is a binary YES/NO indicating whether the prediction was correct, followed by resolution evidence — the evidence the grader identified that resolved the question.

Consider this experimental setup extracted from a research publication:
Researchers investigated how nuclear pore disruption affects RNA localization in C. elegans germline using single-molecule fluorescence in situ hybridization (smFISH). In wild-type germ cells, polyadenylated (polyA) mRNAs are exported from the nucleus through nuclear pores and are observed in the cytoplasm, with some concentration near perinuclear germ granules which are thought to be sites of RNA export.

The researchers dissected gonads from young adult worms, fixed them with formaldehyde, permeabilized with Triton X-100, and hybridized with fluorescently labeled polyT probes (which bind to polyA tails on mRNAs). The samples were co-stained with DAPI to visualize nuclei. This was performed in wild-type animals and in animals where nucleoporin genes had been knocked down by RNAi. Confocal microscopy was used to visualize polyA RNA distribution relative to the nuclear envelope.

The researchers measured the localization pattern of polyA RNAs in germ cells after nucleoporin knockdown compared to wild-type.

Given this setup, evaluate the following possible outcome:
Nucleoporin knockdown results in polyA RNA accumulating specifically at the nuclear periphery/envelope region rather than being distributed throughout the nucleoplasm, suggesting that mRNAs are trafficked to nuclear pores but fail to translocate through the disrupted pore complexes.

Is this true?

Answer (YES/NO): NO